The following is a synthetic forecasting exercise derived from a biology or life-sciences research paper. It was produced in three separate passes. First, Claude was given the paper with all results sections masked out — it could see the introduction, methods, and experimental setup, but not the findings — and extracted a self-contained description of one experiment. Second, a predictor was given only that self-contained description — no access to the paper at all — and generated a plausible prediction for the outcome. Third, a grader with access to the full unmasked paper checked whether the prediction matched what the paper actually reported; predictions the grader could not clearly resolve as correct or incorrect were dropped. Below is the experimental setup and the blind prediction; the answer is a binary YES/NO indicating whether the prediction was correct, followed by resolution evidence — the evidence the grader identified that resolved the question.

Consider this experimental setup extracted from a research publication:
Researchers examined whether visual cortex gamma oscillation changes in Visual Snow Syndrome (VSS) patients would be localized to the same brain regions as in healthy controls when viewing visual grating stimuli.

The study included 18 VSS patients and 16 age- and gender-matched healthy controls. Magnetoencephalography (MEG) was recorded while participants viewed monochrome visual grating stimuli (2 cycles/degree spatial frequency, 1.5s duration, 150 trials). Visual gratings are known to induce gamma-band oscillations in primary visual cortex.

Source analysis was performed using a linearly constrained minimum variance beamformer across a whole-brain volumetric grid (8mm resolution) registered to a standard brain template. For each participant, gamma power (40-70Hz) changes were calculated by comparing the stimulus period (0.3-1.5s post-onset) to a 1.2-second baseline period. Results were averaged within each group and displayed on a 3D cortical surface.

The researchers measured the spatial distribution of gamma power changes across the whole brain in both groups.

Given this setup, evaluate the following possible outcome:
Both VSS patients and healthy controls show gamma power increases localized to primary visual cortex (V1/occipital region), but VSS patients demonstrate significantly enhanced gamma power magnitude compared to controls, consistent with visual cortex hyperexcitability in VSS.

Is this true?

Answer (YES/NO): YES